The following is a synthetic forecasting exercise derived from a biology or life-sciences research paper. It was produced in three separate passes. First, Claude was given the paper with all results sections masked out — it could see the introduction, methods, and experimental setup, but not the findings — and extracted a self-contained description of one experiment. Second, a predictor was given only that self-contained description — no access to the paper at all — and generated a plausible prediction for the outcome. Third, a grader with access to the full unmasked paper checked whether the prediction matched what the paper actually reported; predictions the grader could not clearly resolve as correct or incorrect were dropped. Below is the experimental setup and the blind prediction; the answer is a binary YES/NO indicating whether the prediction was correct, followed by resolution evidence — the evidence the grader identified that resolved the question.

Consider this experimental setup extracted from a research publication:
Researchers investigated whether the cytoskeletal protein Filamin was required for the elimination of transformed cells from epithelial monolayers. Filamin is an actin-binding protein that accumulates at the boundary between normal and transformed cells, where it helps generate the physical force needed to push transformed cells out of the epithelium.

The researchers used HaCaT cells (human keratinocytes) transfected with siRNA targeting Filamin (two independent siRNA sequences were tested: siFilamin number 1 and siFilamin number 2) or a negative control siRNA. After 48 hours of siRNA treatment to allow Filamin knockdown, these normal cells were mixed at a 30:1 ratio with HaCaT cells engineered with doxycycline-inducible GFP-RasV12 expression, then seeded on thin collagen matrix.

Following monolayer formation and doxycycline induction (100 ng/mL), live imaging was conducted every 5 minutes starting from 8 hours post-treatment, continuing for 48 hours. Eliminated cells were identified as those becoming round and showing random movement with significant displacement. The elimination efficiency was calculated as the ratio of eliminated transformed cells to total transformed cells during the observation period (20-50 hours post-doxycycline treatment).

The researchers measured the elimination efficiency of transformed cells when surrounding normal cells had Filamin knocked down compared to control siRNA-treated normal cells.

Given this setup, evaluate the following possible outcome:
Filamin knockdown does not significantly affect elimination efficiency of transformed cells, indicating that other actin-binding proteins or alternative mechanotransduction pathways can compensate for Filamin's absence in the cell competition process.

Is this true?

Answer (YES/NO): NO